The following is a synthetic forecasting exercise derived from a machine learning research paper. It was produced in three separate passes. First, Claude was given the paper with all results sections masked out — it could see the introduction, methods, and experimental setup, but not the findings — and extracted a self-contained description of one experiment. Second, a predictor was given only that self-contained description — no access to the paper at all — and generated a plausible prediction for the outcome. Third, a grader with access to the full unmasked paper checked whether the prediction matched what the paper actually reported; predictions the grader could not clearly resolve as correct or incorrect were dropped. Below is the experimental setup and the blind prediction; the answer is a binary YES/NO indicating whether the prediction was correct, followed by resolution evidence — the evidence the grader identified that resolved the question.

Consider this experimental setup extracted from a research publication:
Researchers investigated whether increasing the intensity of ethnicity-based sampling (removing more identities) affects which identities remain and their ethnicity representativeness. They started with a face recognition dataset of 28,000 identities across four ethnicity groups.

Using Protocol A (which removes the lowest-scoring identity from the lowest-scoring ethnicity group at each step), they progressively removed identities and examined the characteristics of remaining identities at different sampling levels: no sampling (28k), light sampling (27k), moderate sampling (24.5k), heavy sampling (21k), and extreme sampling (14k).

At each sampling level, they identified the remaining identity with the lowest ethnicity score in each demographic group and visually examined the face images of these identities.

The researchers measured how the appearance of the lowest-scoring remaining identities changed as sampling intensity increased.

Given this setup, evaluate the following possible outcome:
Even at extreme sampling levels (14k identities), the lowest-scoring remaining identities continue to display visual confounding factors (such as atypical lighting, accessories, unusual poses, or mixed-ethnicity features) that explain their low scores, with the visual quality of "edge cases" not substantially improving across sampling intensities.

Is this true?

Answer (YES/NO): NO